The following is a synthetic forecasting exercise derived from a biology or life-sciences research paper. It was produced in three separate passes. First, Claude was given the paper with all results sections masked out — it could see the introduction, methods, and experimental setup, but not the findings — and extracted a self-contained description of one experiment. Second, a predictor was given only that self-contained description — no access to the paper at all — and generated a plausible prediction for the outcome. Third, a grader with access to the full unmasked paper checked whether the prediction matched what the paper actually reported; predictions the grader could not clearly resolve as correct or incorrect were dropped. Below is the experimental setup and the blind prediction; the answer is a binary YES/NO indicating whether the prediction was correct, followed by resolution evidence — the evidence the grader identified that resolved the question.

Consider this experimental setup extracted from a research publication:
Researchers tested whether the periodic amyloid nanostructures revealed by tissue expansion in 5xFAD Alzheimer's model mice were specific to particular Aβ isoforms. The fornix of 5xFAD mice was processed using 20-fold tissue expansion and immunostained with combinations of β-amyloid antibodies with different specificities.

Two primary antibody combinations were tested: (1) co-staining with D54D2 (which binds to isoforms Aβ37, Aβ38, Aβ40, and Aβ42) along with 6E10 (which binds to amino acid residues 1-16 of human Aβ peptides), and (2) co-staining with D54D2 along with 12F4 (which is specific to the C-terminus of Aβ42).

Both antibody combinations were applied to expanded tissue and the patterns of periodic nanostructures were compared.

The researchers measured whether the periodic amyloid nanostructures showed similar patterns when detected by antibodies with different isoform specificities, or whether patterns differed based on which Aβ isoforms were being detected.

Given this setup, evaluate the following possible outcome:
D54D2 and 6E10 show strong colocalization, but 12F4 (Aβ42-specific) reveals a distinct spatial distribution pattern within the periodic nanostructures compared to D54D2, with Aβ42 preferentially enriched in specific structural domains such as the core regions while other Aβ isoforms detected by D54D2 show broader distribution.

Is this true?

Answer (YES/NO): NO